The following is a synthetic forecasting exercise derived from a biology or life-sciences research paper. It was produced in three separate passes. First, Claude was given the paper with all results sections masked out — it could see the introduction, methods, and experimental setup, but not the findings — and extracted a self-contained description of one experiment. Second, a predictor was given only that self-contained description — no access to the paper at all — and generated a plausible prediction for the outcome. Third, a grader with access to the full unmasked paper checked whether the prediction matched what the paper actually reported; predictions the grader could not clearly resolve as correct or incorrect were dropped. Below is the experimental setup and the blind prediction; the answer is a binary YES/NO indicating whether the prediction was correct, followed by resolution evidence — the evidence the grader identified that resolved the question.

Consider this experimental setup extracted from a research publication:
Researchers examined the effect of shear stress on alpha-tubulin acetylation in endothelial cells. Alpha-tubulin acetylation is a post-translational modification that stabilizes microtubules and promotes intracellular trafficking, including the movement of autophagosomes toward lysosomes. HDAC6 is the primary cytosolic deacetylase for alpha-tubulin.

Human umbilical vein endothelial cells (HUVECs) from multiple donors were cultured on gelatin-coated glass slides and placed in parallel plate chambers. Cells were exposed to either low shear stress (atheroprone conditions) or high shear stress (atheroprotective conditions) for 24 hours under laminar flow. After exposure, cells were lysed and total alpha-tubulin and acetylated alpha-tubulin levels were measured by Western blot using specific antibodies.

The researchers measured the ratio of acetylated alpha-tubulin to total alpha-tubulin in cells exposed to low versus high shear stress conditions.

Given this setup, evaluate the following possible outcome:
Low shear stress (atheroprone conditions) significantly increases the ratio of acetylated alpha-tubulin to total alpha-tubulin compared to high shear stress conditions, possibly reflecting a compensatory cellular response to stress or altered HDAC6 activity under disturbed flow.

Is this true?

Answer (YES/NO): NO